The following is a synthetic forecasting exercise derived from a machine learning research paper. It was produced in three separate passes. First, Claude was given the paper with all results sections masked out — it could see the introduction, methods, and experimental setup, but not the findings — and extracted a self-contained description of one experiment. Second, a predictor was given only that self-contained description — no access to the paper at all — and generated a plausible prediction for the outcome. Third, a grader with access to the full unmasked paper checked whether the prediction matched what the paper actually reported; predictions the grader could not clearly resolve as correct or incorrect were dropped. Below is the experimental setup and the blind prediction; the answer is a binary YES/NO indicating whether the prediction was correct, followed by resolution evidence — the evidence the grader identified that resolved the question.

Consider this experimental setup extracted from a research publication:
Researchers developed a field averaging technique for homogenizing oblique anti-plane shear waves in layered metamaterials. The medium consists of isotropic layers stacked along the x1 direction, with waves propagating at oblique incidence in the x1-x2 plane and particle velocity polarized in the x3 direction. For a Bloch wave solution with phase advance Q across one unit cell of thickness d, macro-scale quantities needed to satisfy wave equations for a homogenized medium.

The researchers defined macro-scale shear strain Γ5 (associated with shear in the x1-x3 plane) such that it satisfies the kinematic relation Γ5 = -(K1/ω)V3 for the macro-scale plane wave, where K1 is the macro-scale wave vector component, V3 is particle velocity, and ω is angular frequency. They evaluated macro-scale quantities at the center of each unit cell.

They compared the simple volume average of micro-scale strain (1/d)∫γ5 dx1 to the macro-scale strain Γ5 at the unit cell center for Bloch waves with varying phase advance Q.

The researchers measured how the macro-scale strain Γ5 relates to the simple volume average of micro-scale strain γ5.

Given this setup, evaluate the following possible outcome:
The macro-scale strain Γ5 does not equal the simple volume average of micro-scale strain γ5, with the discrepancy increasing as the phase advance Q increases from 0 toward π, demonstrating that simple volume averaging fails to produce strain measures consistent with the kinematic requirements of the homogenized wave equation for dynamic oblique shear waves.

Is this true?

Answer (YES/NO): YES